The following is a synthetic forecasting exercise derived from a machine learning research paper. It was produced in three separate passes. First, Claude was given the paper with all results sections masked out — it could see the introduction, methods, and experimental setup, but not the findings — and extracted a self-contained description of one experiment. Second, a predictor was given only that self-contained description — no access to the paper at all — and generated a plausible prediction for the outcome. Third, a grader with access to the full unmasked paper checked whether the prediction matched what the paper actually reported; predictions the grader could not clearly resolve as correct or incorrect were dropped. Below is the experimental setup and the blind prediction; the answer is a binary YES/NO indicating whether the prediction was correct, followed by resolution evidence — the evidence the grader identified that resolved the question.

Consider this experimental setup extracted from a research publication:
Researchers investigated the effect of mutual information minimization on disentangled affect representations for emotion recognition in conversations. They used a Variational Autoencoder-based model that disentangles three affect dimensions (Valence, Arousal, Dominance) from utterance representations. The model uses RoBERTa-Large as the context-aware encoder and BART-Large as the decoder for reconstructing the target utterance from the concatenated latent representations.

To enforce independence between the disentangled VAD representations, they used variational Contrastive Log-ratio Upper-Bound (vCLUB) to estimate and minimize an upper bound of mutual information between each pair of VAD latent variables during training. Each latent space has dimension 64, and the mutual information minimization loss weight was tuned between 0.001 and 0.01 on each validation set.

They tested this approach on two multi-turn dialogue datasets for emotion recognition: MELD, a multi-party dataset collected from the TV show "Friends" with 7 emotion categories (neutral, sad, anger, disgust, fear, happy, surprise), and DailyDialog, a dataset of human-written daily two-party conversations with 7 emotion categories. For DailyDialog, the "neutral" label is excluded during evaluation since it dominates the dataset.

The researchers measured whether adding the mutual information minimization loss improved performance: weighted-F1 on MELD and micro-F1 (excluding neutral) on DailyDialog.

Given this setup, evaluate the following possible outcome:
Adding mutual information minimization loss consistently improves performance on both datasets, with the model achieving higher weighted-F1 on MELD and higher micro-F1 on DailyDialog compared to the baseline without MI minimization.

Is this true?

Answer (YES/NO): NO